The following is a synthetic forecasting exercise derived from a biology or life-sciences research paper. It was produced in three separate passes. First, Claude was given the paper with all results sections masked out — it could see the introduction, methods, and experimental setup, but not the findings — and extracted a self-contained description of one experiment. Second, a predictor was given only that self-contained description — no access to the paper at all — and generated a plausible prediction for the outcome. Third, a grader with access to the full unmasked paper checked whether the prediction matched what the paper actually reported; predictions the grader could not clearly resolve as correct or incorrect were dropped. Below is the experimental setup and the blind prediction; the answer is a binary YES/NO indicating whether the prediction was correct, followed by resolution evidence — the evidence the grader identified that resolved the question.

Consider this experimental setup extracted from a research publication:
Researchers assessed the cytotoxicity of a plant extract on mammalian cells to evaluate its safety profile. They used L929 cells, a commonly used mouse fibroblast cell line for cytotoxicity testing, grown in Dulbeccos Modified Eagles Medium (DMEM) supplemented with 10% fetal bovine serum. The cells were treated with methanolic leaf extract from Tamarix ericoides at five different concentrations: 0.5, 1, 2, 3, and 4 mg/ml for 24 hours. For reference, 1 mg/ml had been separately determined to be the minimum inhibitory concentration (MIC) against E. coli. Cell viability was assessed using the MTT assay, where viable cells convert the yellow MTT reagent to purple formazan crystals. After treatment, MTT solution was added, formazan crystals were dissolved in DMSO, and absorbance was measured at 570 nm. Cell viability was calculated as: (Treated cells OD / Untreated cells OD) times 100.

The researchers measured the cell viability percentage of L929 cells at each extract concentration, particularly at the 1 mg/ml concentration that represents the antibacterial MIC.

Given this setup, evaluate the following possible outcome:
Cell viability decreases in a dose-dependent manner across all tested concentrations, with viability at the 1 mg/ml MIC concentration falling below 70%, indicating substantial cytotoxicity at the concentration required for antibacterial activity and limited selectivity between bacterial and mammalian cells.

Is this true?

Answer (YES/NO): NO